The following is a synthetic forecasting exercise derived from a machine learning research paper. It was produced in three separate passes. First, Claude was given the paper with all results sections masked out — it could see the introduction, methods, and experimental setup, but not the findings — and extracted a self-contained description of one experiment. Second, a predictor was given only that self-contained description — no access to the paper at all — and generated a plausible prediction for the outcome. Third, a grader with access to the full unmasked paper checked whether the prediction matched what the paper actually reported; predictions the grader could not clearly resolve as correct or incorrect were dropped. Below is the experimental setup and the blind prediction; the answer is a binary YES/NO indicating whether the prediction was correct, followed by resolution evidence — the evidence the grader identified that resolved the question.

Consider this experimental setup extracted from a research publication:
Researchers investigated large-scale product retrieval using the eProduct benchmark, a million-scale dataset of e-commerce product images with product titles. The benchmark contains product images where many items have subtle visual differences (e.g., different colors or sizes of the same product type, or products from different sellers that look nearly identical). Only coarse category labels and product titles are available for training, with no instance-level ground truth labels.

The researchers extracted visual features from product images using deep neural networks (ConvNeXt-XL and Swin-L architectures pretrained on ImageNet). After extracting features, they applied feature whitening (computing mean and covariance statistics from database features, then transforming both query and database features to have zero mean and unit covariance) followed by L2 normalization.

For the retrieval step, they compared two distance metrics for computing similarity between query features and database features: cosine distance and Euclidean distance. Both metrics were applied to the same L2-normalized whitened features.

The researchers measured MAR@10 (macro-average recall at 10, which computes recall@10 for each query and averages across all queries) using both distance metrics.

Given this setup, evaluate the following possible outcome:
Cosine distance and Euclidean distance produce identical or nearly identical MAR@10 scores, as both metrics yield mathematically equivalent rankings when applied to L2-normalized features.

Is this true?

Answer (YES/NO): NO